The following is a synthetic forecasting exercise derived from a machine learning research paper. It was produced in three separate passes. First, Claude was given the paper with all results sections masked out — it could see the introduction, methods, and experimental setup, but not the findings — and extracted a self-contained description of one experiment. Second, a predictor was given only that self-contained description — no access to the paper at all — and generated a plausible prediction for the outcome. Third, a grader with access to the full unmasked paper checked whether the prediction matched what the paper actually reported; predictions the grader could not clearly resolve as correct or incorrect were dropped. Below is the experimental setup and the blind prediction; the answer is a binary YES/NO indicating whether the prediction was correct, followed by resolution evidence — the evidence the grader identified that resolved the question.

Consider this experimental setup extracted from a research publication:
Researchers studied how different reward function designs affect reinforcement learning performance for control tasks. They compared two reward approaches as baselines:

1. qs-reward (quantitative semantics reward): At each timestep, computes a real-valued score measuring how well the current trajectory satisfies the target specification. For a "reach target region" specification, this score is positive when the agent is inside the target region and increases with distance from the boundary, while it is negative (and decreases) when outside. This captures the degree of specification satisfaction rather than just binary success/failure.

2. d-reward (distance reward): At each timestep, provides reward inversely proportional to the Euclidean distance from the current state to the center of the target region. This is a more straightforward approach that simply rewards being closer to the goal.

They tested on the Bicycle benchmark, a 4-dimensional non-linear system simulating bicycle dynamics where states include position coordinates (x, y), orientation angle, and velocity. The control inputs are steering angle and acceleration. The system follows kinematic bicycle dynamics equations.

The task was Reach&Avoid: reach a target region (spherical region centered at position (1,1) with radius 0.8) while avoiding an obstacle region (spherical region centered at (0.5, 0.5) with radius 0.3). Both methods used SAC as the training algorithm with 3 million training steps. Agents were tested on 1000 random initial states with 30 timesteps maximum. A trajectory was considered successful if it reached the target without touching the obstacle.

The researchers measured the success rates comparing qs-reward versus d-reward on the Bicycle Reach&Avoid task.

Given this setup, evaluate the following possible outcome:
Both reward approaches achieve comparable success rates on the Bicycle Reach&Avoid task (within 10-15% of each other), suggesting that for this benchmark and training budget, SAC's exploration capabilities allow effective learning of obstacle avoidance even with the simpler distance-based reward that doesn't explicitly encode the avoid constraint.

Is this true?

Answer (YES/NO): NO